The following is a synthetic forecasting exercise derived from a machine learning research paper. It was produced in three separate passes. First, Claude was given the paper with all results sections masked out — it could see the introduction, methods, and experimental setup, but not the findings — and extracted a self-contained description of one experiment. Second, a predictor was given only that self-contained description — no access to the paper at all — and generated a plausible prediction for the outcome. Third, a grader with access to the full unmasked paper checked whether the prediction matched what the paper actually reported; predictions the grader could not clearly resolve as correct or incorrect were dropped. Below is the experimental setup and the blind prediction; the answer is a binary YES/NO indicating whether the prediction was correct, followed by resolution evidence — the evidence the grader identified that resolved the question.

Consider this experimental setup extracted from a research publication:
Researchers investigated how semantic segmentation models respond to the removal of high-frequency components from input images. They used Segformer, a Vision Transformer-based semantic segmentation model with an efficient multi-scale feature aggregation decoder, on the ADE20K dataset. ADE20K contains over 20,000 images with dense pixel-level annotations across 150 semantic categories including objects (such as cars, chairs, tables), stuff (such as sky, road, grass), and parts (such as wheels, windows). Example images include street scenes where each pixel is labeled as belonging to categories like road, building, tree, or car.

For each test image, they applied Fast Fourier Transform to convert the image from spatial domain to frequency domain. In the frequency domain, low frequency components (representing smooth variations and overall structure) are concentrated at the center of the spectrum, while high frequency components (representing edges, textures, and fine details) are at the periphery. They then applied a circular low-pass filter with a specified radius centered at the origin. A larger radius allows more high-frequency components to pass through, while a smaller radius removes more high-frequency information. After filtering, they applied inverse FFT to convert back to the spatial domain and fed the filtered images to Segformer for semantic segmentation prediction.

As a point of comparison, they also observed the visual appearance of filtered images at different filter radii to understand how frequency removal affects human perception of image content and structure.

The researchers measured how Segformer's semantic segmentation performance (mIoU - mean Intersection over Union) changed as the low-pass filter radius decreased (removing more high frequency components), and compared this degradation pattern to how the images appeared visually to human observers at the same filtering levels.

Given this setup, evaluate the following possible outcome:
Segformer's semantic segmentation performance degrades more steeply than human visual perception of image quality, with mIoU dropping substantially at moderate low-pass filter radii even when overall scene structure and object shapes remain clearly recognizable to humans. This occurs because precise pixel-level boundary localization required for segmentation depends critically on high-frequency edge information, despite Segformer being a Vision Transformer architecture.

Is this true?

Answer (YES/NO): YES